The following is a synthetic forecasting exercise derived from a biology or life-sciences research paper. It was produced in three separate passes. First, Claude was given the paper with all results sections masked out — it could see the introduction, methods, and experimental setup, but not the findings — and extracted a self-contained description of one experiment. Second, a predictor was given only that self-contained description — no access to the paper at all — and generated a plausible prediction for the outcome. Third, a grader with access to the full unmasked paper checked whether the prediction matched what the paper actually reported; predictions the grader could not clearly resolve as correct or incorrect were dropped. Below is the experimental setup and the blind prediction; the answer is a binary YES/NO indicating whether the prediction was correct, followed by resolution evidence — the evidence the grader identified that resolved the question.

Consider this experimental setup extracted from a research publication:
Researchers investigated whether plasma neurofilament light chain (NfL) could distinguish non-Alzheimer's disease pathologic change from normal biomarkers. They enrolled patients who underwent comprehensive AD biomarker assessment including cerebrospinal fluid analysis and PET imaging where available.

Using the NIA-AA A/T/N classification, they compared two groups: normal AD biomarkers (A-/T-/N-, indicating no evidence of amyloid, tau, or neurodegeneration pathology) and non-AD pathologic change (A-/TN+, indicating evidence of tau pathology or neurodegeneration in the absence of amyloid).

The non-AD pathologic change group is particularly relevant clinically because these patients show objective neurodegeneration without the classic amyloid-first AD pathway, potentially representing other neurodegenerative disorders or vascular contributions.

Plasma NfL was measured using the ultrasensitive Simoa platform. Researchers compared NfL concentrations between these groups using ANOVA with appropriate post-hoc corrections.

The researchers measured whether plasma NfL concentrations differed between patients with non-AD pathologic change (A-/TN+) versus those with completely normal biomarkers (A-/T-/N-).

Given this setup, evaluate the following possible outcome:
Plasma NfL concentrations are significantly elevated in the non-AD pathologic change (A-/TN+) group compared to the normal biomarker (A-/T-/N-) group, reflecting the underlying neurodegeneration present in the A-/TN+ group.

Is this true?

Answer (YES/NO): NO